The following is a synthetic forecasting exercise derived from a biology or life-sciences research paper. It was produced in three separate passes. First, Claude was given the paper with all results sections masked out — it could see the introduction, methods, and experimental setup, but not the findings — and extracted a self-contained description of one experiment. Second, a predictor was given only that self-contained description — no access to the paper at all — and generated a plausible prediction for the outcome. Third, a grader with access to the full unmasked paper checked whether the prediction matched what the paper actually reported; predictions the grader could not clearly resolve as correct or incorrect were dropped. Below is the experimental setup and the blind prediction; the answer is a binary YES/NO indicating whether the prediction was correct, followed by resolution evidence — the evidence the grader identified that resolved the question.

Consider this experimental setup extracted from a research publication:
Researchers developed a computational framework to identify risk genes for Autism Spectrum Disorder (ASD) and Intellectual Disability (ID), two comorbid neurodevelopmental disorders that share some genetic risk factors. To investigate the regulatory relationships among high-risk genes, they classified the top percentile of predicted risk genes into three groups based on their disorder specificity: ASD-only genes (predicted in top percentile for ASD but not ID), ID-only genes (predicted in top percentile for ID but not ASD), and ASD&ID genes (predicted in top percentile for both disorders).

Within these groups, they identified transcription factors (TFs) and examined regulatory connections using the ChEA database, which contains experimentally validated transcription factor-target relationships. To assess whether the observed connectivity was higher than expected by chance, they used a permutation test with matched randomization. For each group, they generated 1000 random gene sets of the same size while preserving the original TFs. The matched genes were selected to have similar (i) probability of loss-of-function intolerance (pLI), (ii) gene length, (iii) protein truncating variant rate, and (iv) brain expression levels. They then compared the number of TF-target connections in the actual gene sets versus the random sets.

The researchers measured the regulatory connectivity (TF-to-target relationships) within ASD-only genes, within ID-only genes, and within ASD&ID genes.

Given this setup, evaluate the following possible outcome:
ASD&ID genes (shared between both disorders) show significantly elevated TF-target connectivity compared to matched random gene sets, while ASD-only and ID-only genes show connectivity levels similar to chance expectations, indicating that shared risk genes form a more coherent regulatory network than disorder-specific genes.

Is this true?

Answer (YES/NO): NO